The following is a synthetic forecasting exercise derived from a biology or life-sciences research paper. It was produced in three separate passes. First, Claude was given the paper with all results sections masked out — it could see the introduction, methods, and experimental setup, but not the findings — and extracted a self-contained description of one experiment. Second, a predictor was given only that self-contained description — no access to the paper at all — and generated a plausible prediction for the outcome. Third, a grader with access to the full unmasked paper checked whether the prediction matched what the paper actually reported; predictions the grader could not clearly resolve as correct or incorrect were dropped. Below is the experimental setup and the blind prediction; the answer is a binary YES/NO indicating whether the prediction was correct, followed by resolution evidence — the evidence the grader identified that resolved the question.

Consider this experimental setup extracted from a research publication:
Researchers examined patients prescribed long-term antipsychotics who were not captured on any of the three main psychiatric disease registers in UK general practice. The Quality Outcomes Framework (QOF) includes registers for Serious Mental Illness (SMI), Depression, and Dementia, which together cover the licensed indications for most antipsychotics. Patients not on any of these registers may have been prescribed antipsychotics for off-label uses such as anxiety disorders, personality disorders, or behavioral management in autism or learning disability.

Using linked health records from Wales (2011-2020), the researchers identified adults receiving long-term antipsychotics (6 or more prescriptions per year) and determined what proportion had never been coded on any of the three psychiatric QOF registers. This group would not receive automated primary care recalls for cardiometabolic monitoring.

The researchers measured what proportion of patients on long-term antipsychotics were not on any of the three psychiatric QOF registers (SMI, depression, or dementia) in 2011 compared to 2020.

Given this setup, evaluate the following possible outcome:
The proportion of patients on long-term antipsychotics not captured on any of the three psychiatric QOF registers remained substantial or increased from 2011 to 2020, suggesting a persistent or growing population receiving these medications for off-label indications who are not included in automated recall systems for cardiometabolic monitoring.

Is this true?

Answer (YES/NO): NO